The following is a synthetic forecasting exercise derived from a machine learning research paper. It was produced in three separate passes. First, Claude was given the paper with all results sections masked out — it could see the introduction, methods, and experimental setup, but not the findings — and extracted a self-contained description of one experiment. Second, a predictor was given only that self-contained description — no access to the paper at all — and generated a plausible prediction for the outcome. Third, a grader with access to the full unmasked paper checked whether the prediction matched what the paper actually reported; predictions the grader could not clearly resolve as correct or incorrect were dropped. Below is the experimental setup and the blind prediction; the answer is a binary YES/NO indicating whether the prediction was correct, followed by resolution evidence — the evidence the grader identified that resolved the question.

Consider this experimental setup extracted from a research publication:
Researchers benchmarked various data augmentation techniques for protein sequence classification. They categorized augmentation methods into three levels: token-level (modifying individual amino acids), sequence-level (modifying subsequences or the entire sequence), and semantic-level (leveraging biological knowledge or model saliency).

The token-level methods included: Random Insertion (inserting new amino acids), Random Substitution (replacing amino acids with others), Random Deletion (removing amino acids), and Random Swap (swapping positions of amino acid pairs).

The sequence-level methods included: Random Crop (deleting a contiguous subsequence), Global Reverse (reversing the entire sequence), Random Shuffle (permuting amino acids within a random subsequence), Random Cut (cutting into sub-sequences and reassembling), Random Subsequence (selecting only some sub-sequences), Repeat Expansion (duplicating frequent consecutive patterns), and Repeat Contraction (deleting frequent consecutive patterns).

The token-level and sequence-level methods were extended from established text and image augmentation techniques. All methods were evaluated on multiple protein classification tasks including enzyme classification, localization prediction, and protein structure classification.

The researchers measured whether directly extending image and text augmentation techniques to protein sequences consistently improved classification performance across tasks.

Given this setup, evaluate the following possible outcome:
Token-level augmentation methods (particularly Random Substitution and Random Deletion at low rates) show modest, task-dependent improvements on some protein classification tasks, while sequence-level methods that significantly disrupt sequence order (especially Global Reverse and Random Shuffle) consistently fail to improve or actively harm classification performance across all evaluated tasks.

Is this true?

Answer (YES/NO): NO